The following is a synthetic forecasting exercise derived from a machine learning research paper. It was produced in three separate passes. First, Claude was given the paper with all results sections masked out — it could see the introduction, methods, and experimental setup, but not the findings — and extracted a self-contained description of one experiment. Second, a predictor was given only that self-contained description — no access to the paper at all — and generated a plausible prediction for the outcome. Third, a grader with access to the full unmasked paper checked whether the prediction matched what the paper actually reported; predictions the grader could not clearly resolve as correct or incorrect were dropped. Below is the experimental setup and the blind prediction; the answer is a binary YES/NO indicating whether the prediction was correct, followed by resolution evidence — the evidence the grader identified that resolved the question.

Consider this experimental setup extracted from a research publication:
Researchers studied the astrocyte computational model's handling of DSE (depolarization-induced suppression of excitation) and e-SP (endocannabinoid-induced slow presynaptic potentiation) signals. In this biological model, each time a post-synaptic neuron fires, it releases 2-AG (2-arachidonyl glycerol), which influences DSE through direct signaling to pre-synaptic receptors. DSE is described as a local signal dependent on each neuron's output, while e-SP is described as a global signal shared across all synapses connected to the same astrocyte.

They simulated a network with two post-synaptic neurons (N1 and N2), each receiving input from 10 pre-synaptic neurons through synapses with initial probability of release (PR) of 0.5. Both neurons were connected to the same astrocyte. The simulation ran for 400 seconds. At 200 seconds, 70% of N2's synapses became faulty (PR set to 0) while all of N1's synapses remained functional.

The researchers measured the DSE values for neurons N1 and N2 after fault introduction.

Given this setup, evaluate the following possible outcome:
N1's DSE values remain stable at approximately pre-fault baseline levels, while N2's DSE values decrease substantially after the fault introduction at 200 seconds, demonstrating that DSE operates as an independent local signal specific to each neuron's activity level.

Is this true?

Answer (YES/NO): NO